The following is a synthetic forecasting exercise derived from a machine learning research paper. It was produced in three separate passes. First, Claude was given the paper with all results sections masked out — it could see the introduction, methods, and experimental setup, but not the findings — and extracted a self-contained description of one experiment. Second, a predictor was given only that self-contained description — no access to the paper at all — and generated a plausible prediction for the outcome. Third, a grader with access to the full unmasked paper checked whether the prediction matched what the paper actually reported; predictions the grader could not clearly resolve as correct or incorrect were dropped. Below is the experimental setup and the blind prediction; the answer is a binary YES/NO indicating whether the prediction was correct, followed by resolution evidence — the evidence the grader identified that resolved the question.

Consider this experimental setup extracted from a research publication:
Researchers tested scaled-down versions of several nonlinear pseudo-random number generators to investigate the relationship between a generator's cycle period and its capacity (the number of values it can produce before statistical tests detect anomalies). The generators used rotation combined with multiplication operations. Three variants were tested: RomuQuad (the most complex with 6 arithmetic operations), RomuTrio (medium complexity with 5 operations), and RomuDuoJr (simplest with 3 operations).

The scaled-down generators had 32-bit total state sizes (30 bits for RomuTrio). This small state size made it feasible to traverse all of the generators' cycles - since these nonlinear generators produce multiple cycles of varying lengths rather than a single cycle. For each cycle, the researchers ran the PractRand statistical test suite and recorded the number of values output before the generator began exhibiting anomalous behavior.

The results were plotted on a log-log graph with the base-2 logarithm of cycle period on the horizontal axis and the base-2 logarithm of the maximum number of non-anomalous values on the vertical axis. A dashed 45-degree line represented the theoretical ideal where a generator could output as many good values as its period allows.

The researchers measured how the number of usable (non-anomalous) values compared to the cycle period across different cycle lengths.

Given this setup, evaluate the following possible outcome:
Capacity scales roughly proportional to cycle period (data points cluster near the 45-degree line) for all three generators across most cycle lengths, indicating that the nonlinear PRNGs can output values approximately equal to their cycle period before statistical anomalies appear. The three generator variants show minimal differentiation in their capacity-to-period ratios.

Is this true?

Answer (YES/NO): NO